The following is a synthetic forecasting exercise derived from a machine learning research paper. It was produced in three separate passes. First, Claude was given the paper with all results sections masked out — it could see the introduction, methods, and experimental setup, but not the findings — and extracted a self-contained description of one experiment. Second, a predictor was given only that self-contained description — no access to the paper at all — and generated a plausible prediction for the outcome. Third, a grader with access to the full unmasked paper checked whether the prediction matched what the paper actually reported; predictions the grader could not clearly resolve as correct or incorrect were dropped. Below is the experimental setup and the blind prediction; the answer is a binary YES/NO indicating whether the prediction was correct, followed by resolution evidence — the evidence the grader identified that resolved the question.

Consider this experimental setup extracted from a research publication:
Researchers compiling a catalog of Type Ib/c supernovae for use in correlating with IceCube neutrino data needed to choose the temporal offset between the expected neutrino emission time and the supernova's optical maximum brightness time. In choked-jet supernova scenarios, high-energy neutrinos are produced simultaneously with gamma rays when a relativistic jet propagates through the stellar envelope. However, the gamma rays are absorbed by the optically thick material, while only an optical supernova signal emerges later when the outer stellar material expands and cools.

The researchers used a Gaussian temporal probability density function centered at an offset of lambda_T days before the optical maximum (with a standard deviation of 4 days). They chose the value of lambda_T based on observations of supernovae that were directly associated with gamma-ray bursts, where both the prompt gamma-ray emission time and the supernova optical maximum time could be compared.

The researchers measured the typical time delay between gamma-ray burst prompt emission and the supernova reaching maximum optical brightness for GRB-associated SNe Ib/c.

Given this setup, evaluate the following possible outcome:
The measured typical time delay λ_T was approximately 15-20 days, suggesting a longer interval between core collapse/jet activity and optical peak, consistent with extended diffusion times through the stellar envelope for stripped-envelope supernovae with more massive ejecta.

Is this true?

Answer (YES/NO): NO